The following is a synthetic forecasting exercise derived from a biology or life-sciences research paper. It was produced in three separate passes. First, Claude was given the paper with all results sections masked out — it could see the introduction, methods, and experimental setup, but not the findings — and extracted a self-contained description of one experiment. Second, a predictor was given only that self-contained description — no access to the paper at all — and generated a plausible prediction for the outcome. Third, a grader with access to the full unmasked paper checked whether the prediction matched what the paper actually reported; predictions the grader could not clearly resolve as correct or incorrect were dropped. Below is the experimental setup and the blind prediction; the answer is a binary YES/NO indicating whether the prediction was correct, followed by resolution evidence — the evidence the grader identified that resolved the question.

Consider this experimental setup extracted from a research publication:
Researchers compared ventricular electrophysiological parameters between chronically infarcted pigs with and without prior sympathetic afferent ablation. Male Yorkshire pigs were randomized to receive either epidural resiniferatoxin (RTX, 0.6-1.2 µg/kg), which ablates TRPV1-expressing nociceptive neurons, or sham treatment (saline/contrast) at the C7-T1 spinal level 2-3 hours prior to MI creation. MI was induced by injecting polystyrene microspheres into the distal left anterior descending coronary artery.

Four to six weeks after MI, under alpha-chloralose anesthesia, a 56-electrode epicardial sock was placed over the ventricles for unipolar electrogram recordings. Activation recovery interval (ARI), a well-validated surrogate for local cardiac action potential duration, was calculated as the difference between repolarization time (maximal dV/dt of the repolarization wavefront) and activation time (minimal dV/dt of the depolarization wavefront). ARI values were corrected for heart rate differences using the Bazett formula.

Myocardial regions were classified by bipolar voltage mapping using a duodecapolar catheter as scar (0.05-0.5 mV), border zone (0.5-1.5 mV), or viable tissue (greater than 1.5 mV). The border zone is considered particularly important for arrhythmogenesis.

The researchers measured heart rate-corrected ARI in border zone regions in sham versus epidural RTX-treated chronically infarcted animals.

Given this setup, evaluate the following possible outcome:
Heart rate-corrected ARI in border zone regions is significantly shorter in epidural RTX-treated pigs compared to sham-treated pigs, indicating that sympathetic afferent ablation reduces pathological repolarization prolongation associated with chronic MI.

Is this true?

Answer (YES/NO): NO